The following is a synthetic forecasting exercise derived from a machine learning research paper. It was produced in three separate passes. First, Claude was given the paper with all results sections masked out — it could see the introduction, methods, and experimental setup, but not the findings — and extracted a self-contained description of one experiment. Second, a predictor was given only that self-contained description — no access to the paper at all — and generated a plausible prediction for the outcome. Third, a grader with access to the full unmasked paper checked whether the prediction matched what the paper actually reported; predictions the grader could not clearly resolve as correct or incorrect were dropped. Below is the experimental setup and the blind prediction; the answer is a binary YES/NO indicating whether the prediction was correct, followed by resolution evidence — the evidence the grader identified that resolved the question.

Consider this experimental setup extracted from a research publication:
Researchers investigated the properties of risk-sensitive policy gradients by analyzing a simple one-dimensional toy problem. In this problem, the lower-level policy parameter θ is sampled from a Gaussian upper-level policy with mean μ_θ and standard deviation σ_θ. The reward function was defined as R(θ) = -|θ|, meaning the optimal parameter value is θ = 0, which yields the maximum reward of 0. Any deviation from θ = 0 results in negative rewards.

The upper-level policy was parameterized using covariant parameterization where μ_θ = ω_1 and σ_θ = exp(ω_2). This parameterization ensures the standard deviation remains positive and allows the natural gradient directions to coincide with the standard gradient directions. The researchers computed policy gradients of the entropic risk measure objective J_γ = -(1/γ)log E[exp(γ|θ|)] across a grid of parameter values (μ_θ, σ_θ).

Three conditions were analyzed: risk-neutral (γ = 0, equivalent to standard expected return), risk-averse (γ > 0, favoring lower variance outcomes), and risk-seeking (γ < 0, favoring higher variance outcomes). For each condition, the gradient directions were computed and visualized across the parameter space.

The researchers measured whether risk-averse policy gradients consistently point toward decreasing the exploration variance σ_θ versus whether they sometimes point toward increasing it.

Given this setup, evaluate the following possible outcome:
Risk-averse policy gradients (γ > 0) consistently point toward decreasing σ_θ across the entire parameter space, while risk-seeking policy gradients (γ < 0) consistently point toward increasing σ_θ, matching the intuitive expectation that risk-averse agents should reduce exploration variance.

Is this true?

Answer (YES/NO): NO